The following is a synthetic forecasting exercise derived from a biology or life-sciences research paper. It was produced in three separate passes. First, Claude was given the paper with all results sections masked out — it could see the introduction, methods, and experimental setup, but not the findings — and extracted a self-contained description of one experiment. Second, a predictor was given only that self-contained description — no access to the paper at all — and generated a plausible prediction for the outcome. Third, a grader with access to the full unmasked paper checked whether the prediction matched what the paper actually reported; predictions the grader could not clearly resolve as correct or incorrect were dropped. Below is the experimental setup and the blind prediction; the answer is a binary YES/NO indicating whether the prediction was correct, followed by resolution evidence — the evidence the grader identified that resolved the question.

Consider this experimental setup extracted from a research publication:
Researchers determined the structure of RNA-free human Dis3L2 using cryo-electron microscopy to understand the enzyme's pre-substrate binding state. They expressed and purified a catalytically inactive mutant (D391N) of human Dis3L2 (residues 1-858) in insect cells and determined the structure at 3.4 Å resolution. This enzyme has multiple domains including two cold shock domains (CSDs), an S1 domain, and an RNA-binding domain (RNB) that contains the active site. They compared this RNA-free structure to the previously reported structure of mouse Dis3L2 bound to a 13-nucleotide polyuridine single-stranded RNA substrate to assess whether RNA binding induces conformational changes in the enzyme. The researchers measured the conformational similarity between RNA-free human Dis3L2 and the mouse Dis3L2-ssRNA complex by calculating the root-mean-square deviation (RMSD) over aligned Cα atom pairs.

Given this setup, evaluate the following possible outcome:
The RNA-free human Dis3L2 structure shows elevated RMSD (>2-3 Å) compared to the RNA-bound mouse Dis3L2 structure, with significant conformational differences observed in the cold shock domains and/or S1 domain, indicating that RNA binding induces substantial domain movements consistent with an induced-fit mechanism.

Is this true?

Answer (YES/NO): NO